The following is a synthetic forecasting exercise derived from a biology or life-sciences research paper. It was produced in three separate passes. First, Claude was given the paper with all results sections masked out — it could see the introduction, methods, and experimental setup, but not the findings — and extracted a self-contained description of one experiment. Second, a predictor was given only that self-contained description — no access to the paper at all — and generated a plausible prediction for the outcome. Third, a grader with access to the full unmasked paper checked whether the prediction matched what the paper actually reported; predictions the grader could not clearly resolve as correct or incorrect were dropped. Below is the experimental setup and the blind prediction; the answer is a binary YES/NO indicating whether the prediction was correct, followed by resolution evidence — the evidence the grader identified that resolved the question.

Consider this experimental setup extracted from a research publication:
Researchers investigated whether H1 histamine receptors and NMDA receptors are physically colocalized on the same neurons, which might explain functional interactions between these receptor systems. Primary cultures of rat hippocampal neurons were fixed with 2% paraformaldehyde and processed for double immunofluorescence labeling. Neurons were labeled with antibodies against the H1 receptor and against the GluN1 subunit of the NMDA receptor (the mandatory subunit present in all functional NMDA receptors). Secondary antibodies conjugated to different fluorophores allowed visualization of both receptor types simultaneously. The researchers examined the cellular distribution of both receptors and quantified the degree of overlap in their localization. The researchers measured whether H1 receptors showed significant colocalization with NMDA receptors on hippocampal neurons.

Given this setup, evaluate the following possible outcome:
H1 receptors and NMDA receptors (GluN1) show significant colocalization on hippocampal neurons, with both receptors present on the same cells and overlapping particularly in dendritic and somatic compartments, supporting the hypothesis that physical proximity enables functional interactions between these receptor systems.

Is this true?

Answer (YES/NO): NO